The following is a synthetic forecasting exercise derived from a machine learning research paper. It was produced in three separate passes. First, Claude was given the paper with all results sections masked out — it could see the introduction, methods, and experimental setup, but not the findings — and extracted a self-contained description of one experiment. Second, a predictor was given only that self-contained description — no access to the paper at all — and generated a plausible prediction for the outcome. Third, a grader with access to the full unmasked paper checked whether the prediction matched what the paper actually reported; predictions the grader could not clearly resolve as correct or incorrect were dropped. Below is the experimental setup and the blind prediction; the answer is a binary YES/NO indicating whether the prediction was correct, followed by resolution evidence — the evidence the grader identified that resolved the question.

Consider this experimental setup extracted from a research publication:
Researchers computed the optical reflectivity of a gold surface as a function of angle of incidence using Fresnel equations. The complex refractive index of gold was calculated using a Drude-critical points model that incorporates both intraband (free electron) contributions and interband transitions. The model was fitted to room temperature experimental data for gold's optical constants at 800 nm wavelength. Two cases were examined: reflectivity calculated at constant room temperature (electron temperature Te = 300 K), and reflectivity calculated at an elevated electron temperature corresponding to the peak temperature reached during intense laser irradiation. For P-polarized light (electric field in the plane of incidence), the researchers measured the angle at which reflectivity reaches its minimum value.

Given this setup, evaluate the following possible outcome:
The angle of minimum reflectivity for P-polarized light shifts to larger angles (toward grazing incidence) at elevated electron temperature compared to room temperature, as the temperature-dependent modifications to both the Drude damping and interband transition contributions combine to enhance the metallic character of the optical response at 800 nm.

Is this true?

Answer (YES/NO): NO